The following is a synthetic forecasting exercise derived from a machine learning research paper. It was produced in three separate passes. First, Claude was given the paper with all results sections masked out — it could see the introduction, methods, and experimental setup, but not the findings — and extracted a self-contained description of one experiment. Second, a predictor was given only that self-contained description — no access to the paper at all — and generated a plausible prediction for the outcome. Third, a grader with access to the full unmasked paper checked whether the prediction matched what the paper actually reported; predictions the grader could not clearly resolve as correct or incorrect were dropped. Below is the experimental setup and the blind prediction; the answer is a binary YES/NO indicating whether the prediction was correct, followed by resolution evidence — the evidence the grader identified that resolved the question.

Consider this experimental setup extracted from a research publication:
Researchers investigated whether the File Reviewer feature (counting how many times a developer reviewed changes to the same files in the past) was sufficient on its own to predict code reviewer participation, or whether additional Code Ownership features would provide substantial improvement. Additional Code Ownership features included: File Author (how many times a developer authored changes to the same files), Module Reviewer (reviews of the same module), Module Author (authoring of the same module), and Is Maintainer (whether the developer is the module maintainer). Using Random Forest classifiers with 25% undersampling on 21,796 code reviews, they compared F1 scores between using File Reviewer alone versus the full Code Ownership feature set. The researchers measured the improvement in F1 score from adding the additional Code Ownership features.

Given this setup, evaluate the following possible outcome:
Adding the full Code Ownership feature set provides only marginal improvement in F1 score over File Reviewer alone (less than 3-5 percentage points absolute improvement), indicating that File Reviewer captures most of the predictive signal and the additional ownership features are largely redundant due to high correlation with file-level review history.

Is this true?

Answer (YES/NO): NO